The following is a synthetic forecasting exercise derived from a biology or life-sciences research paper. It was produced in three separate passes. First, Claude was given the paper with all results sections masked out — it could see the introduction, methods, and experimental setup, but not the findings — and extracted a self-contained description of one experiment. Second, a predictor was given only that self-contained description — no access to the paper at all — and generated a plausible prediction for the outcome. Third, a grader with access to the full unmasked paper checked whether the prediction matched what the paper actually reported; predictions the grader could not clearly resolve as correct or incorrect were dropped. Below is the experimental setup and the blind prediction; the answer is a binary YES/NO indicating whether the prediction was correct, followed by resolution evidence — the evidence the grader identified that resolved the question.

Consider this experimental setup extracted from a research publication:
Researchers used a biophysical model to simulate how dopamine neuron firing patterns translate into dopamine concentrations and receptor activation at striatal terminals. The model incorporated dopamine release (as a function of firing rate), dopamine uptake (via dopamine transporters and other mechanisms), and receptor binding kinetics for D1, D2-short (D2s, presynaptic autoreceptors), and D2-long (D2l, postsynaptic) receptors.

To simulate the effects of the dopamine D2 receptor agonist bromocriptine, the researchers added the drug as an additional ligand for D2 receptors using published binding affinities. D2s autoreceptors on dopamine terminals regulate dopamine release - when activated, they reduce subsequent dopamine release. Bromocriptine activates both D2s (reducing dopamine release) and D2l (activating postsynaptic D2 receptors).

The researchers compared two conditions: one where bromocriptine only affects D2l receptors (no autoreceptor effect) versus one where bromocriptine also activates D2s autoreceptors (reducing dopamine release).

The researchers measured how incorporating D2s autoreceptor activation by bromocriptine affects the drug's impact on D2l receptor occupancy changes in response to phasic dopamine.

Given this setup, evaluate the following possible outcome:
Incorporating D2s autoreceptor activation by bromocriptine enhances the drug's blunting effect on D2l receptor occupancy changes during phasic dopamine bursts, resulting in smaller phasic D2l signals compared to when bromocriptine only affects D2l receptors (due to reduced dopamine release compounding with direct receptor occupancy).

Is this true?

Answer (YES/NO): NO